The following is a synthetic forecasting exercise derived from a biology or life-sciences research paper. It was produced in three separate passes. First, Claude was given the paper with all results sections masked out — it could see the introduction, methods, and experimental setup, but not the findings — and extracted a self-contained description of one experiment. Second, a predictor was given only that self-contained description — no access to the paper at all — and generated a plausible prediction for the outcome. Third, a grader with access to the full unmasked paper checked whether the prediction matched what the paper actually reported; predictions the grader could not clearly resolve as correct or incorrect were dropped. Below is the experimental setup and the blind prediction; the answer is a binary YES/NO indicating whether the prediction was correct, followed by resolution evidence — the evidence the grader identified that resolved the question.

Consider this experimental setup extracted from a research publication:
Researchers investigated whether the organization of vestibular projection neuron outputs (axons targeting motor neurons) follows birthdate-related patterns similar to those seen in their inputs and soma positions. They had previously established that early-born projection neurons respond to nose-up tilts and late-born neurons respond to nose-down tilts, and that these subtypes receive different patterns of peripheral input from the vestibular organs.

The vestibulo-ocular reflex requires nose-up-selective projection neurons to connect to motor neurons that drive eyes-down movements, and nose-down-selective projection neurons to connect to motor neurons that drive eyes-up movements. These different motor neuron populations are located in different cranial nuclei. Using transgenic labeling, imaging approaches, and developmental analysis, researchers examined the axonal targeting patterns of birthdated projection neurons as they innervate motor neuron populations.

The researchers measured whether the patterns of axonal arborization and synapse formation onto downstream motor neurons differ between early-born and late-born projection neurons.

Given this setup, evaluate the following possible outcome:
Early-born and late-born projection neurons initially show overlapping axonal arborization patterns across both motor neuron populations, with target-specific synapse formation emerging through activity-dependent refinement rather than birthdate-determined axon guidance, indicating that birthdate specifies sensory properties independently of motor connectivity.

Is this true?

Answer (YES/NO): NO